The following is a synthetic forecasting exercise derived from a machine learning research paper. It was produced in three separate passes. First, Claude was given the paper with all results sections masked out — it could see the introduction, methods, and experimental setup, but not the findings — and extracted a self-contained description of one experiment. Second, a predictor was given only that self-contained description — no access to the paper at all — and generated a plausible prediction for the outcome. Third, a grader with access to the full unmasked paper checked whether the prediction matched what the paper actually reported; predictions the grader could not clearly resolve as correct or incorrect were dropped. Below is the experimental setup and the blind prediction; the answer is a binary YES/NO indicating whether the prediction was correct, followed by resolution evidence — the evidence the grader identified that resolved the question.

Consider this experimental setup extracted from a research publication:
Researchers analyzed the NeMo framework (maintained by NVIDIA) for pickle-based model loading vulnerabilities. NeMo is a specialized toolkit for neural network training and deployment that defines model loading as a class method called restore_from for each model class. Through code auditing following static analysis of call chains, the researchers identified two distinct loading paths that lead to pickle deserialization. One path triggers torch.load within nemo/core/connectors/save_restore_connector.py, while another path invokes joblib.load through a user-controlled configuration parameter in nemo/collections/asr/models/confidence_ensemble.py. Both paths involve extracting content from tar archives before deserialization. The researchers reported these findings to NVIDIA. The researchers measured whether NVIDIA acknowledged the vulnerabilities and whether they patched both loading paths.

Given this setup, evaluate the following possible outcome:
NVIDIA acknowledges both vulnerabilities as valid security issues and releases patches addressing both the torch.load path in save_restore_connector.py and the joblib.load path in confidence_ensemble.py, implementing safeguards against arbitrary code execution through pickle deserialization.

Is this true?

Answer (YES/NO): NO